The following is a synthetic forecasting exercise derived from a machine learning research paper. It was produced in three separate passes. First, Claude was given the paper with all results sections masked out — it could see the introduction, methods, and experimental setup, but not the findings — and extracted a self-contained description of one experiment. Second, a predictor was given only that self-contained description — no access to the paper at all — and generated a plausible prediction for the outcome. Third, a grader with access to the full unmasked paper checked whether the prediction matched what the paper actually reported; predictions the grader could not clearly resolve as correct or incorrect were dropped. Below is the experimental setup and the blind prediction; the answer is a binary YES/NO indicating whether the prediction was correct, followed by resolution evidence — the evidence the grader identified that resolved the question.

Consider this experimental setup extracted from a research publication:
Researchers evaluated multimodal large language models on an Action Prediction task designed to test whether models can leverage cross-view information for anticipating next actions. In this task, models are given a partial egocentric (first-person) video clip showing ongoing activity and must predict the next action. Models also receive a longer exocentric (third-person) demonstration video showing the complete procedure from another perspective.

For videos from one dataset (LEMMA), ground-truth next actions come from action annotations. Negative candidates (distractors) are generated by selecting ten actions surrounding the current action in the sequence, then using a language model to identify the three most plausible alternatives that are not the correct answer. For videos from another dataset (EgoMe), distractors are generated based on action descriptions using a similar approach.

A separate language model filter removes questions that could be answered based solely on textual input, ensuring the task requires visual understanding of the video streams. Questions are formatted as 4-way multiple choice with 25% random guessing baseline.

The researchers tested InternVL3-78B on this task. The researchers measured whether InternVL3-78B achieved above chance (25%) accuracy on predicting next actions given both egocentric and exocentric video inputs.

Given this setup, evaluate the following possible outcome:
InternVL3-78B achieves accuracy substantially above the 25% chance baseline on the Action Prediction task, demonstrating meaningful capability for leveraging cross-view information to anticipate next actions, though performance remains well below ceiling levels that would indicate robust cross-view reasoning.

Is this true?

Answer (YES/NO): YES